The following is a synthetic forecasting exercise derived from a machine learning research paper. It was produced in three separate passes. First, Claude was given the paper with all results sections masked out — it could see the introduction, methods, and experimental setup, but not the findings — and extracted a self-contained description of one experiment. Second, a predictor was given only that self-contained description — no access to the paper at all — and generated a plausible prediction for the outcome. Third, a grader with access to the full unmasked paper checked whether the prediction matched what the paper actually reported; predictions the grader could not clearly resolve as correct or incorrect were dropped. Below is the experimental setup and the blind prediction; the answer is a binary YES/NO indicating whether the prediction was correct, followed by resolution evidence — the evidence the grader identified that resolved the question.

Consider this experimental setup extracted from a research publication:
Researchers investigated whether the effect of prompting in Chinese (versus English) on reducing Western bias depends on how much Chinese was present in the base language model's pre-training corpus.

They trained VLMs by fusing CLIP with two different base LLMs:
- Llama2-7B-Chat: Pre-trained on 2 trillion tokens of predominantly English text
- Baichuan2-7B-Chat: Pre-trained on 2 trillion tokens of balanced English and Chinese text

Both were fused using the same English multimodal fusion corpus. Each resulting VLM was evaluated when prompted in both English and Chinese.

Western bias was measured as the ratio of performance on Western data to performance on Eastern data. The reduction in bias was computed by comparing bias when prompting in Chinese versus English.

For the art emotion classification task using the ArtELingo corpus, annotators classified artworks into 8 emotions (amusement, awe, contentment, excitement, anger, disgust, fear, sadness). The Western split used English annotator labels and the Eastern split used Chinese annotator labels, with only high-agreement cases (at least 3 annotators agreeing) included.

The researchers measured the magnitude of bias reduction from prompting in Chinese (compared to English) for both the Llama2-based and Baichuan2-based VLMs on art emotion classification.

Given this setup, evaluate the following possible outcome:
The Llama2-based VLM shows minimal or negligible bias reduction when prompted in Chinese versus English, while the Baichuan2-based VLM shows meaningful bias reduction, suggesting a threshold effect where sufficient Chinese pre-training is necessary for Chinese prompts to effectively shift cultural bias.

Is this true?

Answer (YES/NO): NO